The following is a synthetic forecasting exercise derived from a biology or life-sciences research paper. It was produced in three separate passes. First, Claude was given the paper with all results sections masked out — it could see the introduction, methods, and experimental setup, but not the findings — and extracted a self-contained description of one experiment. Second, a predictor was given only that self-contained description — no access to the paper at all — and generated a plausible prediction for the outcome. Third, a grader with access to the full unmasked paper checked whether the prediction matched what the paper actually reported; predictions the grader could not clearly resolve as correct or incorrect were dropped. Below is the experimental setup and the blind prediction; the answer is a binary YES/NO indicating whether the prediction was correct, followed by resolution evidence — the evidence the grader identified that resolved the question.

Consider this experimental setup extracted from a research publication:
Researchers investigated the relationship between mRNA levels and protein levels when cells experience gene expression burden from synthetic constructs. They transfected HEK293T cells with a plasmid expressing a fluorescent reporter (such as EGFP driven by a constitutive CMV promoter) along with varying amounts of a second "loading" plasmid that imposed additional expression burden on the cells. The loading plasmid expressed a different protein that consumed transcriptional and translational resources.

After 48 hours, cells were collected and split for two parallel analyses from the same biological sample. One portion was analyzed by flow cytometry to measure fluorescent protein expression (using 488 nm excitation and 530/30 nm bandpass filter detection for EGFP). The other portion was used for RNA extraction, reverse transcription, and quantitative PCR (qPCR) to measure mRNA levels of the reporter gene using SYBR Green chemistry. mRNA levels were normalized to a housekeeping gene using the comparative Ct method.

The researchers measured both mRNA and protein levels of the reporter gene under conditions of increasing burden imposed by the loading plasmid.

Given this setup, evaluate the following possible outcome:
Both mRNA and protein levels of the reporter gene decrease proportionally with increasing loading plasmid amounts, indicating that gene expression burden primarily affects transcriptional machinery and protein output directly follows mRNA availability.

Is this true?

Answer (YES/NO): NO